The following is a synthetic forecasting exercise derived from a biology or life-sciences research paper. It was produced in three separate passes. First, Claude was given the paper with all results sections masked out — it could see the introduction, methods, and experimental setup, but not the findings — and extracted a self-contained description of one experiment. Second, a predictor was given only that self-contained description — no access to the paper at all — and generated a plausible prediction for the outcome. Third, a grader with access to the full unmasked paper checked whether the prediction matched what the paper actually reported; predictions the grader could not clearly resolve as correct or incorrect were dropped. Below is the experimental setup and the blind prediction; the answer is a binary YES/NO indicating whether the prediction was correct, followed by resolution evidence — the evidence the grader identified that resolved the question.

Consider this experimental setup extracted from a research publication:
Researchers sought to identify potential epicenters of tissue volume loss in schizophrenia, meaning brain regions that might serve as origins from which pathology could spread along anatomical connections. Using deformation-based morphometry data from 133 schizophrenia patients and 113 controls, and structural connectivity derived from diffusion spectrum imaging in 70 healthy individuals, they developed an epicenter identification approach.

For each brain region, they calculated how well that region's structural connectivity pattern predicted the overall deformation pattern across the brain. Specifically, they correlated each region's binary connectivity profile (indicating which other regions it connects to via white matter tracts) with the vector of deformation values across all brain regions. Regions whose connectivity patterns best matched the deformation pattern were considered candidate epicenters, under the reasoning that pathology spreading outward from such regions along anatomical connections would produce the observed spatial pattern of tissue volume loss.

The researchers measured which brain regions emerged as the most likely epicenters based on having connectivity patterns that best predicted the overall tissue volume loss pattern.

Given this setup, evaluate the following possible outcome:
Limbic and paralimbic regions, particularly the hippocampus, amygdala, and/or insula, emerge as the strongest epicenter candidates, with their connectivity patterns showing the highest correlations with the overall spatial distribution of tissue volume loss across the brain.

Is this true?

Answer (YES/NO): NO